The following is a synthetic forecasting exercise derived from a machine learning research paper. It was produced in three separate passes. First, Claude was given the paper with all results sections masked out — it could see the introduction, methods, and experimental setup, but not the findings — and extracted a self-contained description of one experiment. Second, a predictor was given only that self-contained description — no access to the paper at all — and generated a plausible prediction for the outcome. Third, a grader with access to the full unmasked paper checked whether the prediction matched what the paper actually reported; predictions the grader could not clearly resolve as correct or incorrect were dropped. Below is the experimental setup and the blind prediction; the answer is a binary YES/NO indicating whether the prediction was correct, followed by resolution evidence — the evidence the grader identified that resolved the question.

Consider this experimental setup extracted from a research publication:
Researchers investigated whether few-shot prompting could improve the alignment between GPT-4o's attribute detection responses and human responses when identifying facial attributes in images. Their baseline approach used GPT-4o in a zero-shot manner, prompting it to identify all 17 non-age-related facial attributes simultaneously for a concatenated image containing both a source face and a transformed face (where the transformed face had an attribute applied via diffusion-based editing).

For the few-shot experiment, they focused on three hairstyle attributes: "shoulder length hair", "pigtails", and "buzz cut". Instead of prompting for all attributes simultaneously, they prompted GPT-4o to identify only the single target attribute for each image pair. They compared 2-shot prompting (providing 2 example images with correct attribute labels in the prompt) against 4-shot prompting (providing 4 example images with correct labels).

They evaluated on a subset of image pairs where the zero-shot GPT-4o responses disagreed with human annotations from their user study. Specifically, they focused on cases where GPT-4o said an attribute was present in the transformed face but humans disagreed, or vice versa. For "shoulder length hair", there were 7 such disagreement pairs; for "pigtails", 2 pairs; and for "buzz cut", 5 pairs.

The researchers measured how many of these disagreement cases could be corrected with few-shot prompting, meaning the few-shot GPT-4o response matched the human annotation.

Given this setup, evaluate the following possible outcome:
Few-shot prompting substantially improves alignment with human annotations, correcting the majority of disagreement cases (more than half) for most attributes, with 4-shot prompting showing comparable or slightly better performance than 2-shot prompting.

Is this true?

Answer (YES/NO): NO